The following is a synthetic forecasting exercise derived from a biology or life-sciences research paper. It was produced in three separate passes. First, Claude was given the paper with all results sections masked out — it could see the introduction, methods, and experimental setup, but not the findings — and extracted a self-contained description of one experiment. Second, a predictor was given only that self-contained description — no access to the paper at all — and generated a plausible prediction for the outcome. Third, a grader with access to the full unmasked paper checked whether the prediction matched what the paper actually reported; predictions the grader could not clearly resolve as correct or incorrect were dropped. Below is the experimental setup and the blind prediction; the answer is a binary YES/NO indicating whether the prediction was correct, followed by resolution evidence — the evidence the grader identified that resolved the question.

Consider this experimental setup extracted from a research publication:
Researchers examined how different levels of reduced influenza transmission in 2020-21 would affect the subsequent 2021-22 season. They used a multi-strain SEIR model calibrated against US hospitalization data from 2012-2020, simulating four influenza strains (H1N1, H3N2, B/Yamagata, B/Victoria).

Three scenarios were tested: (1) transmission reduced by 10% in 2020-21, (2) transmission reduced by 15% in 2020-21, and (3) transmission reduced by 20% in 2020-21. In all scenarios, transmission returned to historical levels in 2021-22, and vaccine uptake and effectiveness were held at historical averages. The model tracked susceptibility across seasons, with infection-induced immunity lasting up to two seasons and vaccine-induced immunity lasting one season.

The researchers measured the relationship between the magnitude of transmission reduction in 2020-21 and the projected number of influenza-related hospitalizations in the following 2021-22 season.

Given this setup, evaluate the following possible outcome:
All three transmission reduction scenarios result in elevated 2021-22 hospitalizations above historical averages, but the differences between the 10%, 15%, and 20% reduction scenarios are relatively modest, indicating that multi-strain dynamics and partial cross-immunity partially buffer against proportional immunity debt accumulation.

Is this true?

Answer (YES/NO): NO